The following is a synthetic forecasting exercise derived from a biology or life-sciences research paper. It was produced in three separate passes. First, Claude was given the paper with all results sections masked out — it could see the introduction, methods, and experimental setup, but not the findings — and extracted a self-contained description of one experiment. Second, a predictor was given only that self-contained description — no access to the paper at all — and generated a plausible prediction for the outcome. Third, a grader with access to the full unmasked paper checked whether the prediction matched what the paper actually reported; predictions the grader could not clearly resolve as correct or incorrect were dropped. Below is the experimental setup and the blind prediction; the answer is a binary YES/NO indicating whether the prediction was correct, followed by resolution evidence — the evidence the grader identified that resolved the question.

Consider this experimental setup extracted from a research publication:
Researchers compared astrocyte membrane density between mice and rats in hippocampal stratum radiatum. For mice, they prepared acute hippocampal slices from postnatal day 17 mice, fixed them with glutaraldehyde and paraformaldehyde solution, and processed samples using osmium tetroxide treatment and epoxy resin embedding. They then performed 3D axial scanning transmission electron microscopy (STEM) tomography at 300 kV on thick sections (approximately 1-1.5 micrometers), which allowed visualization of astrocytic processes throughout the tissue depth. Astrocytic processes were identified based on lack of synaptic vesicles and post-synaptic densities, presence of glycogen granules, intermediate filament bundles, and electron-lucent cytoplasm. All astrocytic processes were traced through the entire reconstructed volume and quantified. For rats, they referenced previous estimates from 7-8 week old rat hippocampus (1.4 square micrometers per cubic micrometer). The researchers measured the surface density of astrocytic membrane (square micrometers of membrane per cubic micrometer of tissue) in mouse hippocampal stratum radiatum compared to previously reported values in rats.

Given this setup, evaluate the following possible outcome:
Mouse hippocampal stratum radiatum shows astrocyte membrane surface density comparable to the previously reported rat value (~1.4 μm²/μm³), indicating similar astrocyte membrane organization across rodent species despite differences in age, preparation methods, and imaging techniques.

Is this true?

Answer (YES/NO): NO